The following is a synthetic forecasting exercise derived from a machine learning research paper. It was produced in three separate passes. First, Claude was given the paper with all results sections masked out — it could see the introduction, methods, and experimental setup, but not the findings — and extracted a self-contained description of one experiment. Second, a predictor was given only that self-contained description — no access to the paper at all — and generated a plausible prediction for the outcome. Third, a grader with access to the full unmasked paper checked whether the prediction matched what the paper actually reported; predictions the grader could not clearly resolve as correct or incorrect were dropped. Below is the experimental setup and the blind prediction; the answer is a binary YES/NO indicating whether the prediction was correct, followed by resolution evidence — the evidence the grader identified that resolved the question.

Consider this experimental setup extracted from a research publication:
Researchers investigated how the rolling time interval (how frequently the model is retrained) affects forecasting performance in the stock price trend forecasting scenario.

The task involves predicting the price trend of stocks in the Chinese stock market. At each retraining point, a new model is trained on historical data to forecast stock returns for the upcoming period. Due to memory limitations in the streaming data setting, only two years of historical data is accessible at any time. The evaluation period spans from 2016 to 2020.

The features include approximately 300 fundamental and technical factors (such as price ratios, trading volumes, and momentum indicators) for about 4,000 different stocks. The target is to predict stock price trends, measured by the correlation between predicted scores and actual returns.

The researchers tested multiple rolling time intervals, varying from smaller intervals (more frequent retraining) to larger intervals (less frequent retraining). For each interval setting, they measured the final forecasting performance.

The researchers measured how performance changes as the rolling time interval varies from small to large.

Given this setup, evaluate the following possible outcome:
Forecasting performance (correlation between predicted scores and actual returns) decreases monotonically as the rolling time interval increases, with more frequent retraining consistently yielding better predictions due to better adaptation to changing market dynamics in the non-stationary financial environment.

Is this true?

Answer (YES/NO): YES